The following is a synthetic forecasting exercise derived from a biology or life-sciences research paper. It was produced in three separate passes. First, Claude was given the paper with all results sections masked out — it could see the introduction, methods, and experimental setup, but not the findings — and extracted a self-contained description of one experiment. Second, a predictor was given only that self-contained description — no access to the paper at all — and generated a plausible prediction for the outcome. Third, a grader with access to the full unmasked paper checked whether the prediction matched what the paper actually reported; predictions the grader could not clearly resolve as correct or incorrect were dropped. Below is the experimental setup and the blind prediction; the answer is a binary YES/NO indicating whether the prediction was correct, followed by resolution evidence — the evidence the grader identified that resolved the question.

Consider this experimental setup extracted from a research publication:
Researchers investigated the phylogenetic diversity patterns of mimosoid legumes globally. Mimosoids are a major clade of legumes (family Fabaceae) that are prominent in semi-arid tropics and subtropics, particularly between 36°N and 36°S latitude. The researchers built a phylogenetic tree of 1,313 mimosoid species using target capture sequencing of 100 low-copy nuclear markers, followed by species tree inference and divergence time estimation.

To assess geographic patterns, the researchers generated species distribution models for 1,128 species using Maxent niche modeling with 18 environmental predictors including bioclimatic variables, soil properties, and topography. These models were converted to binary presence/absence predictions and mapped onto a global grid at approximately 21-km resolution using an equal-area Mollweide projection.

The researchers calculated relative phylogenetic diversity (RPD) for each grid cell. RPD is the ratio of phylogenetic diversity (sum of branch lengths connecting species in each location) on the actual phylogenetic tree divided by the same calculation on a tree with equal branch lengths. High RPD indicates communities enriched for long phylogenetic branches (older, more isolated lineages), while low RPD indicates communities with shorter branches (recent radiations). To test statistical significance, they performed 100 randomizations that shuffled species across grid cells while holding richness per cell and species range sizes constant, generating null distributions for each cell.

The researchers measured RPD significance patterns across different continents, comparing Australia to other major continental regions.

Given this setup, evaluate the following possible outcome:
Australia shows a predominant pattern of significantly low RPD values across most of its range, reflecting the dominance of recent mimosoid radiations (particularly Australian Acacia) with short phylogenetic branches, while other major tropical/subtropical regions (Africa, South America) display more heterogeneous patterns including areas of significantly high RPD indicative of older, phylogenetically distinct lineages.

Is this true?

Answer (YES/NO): YES